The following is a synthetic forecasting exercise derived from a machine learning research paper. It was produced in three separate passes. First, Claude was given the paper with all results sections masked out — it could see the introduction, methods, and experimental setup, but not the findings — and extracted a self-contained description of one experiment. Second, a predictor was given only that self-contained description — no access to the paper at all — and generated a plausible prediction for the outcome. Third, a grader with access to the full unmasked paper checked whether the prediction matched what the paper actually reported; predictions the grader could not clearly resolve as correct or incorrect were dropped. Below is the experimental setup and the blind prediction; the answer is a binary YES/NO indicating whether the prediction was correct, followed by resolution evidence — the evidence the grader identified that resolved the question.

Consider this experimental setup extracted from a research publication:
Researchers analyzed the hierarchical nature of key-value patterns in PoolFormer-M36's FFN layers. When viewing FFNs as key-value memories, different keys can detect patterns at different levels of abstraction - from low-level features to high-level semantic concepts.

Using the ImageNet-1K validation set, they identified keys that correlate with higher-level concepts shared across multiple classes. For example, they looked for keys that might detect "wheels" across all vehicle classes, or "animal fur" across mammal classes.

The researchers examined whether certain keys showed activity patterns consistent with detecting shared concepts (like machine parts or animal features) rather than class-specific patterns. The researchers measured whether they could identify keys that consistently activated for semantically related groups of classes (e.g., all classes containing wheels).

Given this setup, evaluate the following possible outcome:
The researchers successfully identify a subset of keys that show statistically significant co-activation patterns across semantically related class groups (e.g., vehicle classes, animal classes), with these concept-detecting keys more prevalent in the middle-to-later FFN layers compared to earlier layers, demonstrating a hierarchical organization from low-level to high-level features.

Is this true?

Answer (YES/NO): NO